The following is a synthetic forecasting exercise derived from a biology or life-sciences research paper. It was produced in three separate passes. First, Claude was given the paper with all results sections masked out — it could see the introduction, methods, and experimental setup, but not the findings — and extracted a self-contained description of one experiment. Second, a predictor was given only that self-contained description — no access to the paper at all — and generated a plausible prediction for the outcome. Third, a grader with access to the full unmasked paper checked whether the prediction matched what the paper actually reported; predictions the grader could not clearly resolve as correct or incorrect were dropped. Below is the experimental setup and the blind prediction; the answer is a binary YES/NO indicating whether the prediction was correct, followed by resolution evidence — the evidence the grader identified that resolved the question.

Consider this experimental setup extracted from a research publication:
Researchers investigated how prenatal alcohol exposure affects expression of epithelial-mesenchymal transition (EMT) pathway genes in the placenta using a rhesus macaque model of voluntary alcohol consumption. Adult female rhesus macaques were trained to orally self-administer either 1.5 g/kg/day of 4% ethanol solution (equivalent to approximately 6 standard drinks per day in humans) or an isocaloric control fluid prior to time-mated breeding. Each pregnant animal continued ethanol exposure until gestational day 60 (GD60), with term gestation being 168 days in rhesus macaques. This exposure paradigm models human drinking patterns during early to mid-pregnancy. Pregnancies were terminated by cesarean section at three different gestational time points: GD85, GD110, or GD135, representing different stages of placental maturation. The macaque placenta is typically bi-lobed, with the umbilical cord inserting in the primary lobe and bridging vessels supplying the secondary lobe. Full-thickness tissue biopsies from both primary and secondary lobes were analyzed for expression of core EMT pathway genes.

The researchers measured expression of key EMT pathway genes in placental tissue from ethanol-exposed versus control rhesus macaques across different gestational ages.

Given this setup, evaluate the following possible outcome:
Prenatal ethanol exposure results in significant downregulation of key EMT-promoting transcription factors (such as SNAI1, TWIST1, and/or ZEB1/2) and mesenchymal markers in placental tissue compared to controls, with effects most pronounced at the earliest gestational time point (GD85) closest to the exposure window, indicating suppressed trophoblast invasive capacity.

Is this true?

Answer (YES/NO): NO